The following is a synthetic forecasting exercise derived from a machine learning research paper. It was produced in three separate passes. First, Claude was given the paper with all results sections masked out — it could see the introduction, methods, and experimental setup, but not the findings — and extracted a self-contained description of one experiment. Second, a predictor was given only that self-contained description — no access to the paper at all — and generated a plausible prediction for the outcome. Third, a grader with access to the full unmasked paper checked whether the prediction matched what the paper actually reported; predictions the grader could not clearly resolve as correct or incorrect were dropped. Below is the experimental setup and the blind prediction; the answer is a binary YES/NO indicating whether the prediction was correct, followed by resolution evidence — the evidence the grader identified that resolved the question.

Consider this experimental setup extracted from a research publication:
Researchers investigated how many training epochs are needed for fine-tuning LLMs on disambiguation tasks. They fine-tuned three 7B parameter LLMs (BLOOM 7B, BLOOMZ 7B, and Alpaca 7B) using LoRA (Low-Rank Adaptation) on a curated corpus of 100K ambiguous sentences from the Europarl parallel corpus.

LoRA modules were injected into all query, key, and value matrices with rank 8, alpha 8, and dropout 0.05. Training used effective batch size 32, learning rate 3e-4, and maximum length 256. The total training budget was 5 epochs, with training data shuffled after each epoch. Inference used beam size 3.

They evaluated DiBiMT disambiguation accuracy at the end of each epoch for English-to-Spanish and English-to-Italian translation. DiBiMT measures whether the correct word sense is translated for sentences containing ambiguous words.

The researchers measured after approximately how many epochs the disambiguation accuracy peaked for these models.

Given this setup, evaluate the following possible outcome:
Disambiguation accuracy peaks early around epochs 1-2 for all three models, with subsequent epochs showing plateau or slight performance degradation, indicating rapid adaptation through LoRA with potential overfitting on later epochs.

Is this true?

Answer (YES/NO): NO